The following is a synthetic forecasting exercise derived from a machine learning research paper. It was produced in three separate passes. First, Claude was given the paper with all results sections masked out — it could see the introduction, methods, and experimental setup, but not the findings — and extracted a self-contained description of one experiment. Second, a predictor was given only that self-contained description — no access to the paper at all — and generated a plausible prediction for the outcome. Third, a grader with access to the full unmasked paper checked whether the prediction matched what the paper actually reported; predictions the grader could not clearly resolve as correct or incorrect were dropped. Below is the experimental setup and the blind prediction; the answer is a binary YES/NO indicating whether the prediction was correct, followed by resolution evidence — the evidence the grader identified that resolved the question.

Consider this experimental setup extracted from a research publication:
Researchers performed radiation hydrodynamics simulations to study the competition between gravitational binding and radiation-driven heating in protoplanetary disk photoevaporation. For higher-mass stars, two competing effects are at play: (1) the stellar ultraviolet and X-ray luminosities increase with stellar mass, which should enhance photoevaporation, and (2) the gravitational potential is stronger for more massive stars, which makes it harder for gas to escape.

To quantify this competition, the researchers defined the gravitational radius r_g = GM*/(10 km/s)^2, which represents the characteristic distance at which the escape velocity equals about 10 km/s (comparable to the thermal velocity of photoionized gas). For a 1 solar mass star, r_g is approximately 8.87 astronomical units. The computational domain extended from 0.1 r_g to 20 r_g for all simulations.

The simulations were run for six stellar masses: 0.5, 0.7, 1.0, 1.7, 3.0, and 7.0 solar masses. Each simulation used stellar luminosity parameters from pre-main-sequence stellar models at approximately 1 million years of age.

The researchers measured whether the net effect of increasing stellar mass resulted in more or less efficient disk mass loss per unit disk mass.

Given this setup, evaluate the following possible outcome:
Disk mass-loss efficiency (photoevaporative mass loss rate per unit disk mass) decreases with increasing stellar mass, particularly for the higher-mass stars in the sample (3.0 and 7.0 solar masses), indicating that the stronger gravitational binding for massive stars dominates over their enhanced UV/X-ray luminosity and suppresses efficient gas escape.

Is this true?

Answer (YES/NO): NO